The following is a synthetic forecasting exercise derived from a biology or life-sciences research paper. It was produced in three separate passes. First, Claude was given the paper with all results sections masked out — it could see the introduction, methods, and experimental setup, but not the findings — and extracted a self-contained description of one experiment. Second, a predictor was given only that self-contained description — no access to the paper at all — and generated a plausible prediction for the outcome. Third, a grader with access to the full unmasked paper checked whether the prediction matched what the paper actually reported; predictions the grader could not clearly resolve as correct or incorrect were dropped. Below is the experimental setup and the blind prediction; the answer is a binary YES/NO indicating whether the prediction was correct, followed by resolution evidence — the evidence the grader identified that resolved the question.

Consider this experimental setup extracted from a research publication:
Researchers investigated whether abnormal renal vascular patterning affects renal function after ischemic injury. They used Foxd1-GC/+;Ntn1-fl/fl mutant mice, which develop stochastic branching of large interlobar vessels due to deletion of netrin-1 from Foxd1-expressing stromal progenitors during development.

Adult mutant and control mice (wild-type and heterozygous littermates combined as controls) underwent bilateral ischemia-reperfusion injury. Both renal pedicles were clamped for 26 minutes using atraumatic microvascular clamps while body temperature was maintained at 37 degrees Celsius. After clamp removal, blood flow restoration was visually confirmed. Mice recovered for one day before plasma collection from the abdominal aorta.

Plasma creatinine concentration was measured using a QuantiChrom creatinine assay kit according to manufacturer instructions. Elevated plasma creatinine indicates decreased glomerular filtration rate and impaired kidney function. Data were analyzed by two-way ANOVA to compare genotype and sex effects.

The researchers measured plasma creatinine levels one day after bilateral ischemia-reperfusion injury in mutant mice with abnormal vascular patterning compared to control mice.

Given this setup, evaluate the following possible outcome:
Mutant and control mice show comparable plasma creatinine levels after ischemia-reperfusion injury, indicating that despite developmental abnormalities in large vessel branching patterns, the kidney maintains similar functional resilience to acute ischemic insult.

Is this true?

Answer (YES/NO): NO